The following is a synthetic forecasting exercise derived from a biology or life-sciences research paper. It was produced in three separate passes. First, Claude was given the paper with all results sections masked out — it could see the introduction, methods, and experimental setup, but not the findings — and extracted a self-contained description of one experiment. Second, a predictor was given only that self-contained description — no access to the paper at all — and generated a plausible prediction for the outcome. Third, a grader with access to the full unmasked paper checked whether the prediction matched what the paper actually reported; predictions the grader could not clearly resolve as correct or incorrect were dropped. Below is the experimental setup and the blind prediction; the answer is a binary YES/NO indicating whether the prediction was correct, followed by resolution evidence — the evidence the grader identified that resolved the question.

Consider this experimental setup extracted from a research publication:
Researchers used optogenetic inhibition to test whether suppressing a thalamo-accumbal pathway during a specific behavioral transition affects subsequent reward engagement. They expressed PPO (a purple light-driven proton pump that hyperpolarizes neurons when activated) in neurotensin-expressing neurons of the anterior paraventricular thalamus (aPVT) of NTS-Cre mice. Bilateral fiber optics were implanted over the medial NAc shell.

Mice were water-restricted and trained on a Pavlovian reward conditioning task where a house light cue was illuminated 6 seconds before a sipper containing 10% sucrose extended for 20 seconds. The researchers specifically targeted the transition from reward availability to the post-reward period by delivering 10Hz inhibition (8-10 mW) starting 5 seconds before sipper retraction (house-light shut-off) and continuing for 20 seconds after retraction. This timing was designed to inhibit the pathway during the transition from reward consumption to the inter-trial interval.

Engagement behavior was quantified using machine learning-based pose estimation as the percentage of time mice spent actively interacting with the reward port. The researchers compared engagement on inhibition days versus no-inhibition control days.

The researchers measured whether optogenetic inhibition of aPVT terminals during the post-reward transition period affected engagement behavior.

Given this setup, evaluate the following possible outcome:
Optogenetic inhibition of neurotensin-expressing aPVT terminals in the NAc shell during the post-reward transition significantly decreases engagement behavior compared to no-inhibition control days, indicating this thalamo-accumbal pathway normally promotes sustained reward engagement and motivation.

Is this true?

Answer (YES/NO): NO